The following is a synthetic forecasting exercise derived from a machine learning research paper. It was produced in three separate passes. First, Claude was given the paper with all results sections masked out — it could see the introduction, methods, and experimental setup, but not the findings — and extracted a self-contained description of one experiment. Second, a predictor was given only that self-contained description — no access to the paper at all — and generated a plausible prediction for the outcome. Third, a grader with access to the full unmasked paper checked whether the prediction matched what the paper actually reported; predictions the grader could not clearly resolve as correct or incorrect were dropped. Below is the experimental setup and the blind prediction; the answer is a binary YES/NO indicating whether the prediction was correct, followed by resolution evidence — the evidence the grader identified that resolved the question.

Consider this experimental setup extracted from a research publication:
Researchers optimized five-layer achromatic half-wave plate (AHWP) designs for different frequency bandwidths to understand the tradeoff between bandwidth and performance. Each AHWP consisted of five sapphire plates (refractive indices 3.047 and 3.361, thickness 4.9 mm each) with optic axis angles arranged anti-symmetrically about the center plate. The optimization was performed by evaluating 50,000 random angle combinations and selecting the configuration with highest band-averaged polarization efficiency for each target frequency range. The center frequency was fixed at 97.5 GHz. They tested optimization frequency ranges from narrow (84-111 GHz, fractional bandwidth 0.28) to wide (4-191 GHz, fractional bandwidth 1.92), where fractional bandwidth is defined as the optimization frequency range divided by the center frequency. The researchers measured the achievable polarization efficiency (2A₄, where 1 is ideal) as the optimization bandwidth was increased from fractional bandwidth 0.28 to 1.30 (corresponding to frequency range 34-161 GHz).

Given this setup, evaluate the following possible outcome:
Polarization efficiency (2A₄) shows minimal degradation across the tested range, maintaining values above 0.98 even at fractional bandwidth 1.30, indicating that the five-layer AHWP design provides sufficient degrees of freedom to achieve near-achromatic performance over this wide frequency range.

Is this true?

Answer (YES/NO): NO